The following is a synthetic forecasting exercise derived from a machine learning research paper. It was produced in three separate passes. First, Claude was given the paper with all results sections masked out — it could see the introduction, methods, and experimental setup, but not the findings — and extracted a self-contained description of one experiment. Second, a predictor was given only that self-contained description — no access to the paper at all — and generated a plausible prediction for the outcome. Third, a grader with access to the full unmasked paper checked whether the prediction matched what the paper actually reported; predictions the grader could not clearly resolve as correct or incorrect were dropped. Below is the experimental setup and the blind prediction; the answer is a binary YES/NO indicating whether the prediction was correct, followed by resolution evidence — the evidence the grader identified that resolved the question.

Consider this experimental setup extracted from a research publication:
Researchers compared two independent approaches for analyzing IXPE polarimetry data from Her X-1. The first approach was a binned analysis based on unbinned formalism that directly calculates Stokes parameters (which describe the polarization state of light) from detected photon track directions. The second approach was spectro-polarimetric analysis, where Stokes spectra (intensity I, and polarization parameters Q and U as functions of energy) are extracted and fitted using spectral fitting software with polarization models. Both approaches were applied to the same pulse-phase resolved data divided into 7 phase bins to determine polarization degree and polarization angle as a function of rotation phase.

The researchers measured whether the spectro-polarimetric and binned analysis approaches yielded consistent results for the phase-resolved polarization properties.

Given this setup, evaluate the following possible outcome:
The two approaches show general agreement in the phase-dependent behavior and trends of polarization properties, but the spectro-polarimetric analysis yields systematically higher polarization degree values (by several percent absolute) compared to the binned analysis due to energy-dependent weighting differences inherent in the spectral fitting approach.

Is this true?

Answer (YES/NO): NO